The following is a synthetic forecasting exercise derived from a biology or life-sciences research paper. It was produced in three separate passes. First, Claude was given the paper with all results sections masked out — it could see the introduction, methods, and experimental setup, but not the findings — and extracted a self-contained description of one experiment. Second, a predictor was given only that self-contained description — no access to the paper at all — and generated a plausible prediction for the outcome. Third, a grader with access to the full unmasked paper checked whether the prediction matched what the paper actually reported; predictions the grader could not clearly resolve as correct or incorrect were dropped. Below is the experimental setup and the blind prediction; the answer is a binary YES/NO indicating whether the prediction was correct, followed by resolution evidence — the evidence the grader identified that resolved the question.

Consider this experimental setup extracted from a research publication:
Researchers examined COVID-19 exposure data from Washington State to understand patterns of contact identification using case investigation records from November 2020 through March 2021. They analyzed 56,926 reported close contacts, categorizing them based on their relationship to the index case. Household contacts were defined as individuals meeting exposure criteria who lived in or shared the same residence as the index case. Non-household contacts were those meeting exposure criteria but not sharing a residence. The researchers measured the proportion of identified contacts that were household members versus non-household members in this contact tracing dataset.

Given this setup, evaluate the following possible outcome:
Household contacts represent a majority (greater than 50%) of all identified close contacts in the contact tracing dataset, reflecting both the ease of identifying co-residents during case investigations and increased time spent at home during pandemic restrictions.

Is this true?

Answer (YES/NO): YES